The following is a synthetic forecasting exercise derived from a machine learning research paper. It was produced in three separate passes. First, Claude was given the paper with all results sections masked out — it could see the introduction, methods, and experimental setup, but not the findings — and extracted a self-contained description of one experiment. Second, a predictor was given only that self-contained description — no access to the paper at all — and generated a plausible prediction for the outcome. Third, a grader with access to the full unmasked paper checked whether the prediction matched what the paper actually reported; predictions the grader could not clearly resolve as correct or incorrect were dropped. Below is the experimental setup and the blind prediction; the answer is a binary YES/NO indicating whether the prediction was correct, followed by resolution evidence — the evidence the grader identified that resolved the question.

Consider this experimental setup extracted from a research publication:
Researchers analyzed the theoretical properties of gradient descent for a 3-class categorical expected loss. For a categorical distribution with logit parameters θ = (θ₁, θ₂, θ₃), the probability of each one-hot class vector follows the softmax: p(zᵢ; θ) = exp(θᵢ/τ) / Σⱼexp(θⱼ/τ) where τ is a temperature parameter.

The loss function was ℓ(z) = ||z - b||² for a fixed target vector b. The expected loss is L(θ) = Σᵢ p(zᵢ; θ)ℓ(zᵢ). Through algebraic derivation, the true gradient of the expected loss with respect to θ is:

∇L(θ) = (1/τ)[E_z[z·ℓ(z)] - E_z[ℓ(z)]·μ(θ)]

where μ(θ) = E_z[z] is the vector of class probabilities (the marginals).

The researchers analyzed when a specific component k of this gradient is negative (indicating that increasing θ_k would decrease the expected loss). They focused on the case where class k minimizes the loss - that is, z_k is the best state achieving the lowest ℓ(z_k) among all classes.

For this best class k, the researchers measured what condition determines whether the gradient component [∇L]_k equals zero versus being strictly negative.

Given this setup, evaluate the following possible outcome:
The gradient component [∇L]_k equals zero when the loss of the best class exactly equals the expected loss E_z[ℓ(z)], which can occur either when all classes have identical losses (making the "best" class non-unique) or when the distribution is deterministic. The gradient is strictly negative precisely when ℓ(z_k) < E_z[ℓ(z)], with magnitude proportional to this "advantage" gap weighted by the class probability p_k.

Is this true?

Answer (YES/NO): NO